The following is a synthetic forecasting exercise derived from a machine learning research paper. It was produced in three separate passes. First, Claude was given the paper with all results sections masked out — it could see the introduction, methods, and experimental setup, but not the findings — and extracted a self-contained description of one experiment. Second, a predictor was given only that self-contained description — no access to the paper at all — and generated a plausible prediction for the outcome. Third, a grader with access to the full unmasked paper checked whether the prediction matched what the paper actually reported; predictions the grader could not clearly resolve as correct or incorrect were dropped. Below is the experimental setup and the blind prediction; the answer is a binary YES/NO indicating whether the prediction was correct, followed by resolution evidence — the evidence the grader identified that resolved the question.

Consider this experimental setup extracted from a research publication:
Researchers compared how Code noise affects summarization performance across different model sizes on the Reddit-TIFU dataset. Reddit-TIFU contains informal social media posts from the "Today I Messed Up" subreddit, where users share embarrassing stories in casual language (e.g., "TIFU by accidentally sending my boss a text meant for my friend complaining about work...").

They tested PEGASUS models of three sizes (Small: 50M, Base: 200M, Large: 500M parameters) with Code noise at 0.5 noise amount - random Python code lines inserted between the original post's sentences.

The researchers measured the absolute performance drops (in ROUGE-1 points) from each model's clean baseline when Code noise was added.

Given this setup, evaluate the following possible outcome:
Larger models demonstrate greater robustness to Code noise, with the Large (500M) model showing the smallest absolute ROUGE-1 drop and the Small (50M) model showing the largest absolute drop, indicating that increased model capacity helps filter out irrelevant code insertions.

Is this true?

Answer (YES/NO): NO